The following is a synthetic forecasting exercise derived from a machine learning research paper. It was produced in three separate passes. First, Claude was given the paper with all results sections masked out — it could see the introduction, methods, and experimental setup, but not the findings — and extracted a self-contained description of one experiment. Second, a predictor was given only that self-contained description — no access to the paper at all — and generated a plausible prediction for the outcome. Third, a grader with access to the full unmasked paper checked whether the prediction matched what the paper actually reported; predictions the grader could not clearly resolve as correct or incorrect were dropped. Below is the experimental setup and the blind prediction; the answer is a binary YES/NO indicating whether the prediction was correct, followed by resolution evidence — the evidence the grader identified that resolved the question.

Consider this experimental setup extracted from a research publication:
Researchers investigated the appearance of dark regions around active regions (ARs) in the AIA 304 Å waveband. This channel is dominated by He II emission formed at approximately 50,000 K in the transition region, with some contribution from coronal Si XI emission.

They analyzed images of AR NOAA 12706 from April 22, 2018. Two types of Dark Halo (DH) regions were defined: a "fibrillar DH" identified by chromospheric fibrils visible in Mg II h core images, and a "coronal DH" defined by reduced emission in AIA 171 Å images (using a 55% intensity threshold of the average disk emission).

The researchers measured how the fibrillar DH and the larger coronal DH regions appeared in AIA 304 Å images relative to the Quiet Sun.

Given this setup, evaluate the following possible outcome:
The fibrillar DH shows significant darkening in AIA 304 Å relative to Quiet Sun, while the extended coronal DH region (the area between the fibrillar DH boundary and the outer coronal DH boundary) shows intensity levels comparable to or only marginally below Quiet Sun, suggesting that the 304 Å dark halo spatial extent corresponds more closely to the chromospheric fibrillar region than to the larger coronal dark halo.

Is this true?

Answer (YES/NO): NO